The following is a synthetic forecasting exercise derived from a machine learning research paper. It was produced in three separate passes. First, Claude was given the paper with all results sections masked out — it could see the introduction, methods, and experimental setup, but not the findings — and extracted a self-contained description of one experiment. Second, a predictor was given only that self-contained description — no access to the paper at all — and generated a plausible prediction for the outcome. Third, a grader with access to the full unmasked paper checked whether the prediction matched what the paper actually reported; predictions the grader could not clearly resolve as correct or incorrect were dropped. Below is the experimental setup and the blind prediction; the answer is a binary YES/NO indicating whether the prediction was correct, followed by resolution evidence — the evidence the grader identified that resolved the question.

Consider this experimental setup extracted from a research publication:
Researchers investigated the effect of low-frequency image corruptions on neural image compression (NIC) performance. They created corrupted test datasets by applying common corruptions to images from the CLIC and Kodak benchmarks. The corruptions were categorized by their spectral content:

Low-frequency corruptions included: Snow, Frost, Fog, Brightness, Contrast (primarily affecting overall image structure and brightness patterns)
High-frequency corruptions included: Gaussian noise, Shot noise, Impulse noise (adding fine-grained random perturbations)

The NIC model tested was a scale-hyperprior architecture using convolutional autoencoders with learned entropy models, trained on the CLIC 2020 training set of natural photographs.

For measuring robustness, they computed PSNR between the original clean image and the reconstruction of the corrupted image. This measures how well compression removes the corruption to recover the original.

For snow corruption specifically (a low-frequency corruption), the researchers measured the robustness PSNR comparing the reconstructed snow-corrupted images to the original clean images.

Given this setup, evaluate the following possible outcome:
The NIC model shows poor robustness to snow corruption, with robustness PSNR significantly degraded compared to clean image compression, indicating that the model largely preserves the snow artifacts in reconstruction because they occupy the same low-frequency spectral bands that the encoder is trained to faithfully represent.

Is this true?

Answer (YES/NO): YES